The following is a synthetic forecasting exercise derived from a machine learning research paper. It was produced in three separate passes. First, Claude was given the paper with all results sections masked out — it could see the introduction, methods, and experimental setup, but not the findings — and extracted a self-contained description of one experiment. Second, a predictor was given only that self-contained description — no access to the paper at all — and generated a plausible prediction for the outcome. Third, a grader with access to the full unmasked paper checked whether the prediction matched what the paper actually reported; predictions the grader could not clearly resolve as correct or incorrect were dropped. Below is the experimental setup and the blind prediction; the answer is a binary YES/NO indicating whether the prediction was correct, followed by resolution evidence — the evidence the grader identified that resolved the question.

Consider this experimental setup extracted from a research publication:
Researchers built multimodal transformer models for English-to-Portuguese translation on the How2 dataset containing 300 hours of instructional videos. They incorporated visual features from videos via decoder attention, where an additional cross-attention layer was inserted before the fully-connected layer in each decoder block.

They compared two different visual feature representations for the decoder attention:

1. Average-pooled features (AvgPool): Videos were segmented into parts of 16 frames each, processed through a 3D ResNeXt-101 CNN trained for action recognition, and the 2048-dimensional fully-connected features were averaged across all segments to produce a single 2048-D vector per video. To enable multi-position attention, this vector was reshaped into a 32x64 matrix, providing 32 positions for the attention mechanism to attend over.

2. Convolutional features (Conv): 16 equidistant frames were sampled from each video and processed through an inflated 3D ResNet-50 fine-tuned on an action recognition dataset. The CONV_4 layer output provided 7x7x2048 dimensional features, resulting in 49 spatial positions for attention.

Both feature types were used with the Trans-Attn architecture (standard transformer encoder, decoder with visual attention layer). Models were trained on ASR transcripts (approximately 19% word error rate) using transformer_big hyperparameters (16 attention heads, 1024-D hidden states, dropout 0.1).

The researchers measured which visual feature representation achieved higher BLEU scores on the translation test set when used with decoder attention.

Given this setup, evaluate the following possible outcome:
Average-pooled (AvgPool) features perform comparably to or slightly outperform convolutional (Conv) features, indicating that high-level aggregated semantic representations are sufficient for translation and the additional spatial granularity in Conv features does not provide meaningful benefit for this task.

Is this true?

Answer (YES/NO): NO